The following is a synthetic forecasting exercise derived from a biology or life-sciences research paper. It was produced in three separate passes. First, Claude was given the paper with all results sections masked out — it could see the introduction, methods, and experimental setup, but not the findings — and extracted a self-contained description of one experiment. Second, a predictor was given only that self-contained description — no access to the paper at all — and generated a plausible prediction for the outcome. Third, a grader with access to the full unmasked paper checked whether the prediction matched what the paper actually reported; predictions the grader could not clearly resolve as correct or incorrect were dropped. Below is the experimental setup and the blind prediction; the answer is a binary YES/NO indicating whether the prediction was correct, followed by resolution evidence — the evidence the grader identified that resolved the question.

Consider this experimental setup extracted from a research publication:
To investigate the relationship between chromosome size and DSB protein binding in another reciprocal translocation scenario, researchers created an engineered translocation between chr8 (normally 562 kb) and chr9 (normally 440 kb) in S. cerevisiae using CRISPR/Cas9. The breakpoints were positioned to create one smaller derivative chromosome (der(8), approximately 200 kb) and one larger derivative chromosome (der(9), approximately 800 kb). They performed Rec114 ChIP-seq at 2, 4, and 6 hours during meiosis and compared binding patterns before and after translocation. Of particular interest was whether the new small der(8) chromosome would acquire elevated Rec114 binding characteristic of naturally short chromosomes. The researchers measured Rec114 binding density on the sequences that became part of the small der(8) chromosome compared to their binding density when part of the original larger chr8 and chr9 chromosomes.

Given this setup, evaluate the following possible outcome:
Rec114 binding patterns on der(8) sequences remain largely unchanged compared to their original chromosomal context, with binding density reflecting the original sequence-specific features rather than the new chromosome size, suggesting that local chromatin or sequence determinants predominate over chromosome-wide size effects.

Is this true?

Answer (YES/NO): NO